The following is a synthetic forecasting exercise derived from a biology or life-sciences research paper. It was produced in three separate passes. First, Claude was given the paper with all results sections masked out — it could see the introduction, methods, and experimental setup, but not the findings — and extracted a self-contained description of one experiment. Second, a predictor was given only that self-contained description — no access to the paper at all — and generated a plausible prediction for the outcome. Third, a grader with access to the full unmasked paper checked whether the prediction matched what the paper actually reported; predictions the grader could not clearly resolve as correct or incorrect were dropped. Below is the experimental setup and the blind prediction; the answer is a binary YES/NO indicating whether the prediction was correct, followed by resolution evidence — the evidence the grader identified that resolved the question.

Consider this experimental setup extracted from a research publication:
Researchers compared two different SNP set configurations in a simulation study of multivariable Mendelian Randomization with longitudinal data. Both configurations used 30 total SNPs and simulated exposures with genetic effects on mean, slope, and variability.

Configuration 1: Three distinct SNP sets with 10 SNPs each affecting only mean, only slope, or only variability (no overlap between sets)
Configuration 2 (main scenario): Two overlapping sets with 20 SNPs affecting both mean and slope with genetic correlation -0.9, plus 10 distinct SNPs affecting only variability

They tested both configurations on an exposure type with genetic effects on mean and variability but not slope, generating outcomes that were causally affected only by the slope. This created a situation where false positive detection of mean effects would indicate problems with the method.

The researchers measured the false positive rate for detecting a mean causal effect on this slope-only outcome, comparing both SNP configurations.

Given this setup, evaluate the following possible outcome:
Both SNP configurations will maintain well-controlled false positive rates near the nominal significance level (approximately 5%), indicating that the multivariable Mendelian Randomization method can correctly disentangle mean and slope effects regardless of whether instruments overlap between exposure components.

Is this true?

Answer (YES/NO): NO